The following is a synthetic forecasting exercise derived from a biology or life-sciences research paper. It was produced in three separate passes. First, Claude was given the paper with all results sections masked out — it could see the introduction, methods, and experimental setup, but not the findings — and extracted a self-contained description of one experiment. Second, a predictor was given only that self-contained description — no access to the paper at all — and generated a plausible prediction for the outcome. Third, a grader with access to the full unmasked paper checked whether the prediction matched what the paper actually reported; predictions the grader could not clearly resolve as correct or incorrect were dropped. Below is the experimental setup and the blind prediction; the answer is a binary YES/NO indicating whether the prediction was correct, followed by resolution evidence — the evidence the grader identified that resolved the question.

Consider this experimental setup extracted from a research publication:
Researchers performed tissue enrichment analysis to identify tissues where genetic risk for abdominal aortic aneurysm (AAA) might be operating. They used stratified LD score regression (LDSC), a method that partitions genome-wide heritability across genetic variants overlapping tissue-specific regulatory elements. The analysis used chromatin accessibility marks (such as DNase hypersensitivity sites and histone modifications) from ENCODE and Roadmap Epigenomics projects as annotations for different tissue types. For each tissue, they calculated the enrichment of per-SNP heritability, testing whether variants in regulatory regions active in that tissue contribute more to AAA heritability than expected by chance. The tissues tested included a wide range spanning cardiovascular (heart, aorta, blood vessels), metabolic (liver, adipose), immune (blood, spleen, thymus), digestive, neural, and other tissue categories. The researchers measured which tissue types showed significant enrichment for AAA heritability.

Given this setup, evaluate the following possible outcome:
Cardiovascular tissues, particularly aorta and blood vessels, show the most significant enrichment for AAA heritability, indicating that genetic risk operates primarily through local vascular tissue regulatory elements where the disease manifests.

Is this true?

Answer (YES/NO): YES